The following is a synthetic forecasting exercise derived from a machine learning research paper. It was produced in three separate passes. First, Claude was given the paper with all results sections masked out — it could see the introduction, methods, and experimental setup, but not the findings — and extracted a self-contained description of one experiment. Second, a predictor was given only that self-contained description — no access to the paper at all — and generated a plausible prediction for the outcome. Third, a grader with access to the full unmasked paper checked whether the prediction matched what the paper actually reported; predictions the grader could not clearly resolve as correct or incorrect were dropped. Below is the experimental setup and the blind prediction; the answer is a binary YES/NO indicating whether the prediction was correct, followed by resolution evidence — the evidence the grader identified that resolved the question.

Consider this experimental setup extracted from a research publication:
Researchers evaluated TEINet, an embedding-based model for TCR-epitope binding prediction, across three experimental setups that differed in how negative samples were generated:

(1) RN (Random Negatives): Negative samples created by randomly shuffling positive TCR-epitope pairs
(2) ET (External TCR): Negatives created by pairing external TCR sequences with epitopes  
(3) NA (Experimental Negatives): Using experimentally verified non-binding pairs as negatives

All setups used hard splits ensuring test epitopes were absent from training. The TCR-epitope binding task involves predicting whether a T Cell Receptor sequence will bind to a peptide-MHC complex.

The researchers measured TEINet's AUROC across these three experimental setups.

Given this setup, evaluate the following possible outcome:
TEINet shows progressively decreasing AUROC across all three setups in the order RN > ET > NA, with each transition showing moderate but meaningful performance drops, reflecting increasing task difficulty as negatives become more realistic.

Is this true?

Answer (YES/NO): NO